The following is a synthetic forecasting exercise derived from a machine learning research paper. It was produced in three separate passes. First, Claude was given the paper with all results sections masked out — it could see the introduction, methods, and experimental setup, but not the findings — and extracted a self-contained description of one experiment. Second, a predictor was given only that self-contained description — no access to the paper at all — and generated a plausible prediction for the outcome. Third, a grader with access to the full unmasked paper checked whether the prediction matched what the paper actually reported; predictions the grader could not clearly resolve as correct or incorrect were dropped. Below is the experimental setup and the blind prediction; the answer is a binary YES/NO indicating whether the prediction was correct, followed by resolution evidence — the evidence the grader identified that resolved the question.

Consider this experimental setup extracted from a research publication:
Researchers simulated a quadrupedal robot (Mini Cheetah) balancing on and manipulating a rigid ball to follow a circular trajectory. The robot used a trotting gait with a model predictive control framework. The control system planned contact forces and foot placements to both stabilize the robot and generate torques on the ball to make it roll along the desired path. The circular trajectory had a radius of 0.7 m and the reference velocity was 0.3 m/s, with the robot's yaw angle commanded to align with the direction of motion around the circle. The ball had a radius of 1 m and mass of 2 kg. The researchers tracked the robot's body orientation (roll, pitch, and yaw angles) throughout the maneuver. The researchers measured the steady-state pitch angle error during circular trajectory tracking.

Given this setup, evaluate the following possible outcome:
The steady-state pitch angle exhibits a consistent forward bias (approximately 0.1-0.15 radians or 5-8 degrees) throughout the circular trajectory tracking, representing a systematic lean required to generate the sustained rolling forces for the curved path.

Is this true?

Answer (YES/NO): NO